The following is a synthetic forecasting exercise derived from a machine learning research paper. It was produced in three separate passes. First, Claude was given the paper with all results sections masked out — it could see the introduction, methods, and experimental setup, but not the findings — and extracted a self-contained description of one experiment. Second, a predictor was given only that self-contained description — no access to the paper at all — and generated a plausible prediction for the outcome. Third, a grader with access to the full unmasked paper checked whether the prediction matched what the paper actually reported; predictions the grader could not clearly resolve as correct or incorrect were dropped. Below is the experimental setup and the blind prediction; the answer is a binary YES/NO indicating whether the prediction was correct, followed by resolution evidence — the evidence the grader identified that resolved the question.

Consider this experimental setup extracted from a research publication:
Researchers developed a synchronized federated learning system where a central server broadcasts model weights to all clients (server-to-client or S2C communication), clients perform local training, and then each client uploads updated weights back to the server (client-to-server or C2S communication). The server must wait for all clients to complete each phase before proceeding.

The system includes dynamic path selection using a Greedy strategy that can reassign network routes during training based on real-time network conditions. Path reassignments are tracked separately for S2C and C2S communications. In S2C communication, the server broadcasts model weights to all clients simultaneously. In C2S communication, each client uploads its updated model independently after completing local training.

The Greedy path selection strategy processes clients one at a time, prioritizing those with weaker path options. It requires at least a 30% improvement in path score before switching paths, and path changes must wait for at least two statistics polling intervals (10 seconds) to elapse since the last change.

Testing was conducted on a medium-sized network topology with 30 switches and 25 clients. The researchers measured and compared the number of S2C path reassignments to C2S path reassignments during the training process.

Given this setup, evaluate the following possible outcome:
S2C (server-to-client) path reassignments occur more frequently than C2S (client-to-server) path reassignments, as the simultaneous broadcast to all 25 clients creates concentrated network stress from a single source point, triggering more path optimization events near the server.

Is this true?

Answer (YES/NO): NO